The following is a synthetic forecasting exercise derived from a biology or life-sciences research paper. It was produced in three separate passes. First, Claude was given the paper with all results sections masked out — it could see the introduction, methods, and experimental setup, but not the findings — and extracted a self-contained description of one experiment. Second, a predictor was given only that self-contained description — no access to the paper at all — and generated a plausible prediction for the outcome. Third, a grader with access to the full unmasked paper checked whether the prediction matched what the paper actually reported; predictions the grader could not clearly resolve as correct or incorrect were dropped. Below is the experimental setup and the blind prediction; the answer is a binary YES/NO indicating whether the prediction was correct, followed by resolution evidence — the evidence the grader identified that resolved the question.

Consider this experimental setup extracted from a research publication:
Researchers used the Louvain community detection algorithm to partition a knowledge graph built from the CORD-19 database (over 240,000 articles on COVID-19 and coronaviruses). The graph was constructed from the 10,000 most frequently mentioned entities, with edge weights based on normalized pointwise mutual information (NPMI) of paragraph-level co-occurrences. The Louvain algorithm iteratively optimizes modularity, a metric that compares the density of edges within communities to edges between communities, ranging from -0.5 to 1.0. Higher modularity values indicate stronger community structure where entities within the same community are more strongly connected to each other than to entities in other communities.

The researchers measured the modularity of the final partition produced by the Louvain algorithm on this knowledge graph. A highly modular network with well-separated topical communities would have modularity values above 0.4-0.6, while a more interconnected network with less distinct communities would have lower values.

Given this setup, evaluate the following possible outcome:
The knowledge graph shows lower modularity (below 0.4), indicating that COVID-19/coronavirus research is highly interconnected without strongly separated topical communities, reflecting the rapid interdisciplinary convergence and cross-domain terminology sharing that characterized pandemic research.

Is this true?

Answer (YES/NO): YES